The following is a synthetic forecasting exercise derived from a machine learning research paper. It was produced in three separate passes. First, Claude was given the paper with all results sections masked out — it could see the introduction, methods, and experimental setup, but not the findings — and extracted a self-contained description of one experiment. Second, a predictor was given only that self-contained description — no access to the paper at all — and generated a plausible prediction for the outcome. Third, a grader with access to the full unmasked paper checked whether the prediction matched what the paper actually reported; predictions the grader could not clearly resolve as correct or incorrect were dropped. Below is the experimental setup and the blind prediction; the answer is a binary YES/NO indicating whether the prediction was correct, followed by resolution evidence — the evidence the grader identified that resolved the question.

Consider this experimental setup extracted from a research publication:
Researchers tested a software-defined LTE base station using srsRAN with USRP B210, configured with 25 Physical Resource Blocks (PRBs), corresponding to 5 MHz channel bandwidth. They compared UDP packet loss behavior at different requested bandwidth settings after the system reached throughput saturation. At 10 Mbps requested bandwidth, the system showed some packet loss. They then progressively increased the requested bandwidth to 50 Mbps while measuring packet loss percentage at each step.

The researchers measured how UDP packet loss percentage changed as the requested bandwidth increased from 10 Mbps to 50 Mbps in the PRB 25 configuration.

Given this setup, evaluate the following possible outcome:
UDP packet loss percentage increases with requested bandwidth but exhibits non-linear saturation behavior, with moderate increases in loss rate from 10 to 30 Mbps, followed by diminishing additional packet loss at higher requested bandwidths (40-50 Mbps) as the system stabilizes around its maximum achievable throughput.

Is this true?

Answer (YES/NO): NO